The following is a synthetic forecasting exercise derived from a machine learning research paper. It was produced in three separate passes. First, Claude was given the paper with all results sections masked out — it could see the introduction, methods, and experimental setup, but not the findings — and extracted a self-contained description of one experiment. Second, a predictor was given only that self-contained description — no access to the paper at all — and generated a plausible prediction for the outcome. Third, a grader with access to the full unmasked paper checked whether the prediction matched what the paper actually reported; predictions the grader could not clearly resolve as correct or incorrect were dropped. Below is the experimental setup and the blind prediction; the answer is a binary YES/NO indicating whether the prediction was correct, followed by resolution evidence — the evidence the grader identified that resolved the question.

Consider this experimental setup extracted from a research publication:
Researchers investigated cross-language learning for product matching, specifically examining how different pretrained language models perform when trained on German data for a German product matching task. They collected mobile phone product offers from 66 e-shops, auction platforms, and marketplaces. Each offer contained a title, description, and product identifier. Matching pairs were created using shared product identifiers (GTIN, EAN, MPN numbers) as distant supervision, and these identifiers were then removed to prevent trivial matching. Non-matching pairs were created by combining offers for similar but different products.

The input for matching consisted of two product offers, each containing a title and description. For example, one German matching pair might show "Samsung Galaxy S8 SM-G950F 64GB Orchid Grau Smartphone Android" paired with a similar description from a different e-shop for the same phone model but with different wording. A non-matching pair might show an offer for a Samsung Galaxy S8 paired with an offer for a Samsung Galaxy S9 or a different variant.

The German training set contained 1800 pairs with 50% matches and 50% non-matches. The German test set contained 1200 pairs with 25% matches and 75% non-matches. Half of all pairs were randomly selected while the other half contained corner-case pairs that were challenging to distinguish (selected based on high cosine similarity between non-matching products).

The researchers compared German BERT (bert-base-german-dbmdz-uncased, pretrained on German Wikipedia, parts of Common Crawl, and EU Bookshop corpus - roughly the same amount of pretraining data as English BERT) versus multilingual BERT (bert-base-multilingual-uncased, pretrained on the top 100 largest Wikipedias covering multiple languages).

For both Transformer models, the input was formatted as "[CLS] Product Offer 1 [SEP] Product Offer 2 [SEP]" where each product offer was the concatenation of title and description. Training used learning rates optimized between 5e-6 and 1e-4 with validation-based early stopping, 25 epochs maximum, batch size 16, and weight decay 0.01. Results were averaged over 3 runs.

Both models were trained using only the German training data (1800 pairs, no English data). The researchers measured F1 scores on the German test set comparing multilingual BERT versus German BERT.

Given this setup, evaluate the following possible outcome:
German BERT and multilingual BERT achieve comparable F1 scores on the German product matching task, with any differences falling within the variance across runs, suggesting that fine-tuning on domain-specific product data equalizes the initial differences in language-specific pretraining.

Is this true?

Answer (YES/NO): NO